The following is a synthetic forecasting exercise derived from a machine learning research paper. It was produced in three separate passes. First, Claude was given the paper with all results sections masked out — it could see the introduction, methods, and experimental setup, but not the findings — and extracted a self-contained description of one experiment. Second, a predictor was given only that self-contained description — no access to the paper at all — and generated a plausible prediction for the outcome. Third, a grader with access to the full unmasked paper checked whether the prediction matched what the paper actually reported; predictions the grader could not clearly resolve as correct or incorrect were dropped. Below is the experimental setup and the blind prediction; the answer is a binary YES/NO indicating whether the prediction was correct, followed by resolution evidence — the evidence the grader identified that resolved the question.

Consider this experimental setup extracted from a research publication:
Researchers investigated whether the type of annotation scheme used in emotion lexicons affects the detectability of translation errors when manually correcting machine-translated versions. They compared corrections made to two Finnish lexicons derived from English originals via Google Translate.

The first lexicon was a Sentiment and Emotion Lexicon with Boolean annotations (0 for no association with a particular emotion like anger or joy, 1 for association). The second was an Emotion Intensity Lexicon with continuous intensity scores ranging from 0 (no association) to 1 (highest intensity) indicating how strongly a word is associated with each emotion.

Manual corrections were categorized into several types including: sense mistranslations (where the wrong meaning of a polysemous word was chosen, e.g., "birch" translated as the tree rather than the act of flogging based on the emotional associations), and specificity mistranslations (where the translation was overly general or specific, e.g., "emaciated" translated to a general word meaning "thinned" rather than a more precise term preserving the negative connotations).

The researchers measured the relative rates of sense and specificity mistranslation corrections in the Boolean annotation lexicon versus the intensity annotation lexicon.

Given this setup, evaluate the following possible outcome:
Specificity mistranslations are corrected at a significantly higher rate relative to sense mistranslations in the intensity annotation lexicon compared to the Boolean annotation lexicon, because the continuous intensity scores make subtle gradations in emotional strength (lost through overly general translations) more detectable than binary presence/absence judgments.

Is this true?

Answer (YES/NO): NO